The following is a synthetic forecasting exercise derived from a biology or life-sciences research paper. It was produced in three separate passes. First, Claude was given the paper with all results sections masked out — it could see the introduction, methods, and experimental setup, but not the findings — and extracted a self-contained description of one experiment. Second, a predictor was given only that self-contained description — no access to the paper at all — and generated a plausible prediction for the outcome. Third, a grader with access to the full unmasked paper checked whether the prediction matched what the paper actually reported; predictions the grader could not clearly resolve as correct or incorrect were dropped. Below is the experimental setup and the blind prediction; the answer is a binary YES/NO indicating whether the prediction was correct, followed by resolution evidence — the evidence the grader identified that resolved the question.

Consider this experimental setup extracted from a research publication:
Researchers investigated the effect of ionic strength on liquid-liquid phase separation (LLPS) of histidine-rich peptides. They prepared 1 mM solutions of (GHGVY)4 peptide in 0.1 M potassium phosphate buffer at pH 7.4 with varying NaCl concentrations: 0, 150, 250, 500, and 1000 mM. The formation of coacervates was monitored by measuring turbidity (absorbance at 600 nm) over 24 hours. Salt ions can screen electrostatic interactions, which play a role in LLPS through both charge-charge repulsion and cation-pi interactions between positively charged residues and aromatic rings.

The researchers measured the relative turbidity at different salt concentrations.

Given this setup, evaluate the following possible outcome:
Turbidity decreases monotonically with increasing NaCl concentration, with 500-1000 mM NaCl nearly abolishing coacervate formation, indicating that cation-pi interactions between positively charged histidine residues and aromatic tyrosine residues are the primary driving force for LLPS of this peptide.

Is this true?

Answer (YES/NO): NO